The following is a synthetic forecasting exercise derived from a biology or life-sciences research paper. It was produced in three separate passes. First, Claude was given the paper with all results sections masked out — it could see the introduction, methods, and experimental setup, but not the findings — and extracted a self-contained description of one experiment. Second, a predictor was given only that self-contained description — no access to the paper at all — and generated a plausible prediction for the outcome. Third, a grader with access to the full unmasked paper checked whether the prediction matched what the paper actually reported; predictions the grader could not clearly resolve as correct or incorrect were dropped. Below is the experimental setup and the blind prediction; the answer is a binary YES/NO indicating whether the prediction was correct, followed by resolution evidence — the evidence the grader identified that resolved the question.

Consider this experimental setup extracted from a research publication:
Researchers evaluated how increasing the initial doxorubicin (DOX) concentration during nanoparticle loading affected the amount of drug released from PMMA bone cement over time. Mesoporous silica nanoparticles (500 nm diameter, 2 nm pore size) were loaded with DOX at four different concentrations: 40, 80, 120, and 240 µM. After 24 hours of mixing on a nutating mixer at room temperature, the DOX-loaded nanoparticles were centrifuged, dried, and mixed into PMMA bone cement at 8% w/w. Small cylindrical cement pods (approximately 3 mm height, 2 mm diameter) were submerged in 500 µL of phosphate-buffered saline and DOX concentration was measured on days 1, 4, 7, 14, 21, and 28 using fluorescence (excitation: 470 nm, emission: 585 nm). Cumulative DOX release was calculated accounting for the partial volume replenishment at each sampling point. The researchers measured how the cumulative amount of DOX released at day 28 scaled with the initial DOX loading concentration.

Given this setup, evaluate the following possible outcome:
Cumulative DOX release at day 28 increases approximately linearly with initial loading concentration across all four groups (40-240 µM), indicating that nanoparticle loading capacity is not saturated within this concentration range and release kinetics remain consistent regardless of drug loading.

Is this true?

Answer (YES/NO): NO